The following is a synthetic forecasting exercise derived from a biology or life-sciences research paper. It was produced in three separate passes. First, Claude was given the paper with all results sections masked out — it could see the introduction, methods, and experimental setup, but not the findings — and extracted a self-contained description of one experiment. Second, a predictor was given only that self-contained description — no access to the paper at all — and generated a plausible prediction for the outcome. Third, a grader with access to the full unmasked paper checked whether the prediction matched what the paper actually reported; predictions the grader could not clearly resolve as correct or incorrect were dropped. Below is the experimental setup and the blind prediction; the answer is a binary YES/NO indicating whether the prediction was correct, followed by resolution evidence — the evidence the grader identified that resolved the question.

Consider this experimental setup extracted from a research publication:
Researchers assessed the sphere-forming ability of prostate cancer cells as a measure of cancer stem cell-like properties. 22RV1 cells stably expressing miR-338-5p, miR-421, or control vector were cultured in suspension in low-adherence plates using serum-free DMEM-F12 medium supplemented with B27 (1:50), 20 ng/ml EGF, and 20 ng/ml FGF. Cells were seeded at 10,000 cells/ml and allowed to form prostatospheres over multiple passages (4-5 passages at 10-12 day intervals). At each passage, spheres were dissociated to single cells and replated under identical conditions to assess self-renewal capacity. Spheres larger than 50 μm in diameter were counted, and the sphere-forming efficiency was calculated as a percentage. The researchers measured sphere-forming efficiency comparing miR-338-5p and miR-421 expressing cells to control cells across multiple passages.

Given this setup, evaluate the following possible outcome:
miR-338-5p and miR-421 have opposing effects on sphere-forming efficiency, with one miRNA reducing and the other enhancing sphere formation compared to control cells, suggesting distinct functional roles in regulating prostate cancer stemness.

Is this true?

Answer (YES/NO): NO